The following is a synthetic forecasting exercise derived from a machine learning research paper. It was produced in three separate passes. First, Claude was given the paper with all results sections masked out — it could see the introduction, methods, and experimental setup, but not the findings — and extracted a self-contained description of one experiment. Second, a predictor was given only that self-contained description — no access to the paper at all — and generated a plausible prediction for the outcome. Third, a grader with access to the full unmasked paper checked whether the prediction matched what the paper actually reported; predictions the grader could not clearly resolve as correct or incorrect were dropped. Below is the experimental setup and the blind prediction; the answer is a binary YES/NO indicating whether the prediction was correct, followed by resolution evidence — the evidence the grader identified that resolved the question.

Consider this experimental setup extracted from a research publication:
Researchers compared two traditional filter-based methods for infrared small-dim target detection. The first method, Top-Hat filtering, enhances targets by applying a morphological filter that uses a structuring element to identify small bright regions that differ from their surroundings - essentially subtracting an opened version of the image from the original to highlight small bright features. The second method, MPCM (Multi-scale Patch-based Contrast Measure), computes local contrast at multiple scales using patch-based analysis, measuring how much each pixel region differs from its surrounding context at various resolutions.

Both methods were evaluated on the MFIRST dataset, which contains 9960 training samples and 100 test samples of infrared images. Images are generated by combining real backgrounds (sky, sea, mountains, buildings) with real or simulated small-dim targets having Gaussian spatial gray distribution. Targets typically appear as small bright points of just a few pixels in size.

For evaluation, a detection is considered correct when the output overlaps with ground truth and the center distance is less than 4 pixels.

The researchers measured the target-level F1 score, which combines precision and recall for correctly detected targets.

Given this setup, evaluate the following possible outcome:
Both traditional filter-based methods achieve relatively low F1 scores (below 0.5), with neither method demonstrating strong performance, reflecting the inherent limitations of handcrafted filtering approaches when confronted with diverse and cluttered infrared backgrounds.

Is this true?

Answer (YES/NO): NO